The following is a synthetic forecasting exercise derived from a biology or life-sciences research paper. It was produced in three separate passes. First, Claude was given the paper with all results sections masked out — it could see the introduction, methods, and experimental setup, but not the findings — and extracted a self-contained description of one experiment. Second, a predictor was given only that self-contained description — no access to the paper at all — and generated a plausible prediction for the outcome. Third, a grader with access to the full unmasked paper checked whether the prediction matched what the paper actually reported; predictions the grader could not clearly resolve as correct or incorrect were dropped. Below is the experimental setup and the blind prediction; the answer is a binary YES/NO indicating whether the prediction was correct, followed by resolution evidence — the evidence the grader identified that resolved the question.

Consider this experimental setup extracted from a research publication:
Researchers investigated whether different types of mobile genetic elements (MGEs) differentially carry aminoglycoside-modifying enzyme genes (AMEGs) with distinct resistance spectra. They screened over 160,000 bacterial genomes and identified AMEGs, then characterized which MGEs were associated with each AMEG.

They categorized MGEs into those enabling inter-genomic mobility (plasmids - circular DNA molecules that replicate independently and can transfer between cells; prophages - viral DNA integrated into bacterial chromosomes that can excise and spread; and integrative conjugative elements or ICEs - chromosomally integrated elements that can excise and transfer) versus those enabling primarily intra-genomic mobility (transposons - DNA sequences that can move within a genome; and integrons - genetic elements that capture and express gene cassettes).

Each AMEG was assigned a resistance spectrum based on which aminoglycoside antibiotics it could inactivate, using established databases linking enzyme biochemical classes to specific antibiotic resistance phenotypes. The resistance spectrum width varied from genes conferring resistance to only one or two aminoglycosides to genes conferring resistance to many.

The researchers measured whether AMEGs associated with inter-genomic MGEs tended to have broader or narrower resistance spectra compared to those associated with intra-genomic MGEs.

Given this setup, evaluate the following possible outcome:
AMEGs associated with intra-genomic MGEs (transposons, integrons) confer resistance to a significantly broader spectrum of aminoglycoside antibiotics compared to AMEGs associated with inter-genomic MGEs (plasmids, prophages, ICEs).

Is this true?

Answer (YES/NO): NO